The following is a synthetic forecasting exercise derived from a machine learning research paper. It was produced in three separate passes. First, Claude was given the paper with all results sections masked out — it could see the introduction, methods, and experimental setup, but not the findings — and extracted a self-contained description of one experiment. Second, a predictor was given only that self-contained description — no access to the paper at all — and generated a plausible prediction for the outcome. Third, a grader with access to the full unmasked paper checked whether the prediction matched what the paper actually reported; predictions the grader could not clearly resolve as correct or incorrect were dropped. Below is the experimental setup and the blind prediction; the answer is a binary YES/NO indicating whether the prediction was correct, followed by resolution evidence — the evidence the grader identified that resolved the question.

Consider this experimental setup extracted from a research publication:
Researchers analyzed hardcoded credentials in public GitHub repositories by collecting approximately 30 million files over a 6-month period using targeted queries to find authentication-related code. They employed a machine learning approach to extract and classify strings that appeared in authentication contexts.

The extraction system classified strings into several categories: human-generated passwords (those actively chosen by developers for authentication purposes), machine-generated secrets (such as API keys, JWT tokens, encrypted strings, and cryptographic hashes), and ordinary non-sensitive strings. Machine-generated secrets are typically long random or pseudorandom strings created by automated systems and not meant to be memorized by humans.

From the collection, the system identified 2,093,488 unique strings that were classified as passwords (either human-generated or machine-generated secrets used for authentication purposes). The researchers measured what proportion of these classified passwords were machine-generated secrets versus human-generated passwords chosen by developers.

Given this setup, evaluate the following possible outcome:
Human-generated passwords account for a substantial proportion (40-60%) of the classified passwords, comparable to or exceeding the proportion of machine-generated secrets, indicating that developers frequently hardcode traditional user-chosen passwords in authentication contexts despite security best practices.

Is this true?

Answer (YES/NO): NO